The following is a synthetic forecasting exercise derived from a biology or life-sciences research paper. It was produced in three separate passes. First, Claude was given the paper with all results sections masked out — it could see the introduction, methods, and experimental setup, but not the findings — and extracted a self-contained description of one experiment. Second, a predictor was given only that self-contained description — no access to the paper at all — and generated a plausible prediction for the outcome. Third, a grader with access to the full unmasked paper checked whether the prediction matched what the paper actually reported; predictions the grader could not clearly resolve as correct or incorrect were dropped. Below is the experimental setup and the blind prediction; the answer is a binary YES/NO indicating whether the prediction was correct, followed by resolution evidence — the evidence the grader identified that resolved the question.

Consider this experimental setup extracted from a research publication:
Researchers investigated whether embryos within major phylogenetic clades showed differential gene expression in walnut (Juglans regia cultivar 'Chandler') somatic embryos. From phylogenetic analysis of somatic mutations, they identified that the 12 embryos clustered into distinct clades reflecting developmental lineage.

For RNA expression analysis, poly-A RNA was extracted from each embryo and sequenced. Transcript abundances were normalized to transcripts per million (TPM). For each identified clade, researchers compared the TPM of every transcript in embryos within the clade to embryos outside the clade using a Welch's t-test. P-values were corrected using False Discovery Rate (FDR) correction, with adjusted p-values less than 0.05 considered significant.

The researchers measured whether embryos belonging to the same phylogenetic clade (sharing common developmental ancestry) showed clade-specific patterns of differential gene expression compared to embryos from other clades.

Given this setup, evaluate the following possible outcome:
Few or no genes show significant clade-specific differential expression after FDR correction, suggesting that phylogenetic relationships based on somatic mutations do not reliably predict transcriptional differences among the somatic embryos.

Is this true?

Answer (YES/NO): NO